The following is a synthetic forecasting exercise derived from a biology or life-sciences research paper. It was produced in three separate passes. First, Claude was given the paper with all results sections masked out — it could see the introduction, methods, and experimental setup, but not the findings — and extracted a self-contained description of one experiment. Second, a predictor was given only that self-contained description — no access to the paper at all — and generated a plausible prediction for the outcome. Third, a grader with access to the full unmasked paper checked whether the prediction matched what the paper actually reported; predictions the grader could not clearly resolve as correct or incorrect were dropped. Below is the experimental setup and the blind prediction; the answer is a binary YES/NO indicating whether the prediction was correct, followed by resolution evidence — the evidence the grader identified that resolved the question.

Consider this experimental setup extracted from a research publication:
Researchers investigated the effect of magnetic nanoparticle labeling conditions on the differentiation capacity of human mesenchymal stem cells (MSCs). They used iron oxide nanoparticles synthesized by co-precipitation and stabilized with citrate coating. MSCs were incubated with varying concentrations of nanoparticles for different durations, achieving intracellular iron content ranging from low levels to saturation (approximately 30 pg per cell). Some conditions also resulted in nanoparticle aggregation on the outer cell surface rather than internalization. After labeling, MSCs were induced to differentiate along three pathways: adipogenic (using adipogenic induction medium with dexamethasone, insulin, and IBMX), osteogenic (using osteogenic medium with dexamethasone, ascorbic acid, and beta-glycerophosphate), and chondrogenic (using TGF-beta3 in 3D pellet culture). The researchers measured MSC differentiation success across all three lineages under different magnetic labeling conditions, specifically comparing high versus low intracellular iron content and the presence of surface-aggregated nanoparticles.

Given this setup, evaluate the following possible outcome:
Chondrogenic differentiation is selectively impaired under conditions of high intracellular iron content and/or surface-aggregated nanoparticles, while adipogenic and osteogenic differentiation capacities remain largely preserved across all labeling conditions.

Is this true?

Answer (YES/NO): YES